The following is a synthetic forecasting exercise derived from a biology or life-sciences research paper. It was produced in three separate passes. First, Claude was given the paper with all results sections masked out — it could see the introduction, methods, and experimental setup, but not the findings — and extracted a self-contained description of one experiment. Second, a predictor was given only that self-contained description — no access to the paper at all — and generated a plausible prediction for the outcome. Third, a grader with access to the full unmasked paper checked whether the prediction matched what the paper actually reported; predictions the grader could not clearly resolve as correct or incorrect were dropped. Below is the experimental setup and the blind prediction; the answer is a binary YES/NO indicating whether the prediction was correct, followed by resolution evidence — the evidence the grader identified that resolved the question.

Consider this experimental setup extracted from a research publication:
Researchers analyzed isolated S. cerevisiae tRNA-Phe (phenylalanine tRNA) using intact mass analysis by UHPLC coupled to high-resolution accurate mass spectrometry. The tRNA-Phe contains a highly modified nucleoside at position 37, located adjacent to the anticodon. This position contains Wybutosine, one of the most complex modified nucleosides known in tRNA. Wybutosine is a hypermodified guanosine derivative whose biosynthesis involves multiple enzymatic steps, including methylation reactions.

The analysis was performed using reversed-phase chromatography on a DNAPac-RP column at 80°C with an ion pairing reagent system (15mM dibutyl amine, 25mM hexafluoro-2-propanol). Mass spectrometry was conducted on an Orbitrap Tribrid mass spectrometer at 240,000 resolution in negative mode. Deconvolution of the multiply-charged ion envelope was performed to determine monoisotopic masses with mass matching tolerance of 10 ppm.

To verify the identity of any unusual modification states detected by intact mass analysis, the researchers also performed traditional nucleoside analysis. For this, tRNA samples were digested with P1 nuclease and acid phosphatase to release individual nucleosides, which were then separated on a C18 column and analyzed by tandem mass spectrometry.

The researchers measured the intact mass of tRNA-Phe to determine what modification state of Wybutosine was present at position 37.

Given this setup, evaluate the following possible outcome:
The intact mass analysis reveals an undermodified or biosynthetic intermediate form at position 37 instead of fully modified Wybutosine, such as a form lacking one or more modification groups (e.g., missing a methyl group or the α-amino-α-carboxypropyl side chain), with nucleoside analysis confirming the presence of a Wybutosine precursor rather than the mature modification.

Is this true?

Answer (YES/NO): NO